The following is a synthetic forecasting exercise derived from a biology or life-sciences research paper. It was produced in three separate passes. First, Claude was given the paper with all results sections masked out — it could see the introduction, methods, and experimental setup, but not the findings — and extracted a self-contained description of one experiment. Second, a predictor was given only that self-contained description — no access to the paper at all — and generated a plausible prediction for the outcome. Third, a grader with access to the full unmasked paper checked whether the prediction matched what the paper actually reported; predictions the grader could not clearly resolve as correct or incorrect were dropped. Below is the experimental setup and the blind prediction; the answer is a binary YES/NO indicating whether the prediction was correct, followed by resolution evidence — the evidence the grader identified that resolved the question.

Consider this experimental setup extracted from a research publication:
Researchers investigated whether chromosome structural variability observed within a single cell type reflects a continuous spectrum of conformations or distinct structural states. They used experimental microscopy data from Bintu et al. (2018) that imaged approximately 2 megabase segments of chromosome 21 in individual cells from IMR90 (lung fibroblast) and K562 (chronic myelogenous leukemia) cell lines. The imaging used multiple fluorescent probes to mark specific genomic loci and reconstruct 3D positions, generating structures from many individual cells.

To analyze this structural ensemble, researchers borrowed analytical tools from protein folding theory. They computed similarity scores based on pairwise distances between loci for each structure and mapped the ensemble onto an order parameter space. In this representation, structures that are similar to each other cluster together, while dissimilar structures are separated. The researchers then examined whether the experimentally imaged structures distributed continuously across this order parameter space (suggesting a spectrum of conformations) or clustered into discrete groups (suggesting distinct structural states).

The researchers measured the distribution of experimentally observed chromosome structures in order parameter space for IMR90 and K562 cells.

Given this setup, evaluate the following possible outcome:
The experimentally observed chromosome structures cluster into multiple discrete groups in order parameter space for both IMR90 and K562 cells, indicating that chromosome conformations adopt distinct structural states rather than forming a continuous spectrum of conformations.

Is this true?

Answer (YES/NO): YES